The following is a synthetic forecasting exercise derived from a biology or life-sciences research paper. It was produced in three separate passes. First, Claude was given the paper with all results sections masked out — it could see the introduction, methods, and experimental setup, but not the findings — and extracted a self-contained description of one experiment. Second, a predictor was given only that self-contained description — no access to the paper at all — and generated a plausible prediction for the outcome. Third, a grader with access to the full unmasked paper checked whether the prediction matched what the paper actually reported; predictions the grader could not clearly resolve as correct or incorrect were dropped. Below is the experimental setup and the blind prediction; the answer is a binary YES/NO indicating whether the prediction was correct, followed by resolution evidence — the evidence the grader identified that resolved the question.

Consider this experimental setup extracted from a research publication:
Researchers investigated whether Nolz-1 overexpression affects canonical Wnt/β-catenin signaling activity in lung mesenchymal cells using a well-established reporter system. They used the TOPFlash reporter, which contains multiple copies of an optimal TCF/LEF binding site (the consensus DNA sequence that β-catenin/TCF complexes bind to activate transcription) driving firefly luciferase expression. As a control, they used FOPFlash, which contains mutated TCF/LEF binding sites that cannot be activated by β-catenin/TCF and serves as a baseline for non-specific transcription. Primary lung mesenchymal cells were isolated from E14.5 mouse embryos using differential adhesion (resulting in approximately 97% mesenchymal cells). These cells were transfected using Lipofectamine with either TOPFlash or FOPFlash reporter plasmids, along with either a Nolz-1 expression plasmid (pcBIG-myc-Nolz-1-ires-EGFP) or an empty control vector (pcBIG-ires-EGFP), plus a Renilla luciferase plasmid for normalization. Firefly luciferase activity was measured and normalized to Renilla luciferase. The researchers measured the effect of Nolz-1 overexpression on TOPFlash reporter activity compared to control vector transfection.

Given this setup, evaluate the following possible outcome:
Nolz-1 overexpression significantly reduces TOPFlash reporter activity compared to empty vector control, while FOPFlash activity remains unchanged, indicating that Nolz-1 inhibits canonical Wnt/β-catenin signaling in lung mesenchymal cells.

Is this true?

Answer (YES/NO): NO